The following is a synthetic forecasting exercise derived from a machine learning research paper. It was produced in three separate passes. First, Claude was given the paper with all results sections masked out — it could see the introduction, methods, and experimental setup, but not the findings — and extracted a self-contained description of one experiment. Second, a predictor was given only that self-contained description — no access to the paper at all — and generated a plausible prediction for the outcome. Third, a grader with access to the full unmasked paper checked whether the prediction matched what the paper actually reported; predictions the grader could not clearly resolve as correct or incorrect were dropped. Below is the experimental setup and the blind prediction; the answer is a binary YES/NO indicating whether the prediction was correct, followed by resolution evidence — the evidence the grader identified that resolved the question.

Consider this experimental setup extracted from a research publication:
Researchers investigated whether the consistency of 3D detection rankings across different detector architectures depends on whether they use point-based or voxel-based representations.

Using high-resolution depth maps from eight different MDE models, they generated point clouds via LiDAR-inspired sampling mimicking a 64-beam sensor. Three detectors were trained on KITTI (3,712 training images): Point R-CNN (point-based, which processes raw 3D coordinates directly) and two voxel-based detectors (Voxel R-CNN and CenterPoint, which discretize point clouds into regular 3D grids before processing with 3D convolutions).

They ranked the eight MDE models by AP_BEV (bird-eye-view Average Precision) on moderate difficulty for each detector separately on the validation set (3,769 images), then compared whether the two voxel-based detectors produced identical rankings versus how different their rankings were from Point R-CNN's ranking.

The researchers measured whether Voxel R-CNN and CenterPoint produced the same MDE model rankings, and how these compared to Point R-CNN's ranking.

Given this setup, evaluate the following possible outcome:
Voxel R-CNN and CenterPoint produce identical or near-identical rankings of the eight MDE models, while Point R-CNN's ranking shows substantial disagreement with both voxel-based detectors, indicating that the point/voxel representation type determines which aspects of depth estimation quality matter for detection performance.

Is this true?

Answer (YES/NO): NO